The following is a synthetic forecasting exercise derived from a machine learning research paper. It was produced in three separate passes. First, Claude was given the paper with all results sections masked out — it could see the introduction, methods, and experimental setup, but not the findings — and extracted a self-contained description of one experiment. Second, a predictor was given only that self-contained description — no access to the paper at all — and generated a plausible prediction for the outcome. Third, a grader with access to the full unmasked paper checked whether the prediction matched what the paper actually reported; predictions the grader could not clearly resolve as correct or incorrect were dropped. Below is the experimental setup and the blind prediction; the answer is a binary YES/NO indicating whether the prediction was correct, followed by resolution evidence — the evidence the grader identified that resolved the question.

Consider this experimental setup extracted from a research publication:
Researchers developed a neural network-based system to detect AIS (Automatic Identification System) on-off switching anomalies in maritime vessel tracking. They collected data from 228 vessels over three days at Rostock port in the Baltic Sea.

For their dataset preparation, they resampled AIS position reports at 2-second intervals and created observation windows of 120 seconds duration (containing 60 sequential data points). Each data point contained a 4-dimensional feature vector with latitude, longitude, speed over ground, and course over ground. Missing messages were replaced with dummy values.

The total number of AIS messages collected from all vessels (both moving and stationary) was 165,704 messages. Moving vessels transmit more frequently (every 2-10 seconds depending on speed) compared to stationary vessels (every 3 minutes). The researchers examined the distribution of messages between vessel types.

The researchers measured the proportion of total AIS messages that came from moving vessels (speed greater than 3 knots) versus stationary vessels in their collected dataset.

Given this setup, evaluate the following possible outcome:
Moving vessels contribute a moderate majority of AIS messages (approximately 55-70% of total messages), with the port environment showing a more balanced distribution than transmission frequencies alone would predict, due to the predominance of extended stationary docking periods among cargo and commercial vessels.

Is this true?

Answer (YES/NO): NO